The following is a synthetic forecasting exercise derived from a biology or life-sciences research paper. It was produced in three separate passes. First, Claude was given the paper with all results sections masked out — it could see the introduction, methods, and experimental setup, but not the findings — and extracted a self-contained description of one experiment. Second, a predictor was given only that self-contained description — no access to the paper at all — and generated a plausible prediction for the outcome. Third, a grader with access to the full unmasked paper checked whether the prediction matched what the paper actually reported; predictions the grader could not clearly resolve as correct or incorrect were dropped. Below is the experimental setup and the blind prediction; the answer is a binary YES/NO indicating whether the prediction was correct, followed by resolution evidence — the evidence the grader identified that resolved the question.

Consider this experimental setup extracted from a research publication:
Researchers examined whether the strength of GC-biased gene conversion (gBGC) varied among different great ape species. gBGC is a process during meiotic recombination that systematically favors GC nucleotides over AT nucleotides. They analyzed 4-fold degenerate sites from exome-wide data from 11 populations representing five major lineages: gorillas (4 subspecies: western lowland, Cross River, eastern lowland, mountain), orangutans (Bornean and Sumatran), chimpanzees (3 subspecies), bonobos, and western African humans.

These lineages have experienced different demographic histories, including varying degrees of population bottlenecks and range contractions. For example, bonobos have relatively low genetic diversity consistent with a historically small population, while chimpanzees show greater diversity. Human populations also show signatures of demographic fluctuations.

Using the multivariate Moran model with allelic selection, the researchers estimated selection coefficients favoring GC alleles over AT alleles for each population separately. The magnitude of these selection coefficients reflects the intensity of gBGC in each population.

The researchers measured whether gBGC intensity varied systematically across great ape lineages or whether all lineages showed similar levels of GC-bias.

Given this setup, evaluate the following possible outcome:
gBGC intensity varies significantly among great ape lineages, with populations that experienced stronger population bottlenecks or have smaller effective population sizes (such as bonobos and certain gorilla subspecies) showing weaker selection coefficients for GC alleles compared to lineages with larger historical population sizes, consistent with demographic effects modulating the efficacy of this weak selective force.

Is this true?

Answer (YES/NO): YES